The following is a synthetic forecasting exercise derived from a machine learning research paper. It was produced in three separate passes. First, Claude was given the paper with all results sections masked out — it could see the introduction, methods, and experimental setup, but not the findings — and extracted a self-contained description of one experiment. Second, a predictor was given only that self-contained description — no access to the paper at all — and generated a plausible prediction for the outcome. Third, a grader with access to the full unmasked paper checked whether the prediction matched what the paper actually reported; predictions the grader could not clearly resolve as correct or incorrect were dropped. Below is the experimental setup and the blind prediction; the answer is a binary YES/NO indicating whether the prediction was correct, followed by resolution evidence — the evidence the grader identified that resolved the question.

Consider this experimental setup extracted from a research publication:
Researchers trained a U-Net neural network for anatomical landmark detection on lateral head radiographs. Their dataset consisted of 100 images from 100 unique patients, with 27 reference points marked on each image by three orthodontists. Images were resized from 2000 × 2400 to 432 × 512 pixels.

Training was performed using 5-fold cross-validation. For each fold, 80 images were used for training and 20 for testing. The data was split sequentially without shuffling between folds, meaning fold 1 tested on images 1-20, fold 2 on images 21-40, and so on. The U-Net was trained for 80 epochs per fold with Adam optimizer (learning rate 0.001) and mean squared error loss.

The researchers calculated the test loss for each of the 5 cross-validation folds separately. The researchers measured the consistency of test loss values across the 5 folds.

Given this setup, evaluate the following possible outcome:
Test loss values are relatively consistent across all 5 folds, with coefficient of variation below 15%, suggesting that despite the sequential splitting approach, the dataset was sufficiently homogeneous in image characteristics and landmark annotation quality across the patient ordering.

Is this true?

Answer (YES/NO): YES